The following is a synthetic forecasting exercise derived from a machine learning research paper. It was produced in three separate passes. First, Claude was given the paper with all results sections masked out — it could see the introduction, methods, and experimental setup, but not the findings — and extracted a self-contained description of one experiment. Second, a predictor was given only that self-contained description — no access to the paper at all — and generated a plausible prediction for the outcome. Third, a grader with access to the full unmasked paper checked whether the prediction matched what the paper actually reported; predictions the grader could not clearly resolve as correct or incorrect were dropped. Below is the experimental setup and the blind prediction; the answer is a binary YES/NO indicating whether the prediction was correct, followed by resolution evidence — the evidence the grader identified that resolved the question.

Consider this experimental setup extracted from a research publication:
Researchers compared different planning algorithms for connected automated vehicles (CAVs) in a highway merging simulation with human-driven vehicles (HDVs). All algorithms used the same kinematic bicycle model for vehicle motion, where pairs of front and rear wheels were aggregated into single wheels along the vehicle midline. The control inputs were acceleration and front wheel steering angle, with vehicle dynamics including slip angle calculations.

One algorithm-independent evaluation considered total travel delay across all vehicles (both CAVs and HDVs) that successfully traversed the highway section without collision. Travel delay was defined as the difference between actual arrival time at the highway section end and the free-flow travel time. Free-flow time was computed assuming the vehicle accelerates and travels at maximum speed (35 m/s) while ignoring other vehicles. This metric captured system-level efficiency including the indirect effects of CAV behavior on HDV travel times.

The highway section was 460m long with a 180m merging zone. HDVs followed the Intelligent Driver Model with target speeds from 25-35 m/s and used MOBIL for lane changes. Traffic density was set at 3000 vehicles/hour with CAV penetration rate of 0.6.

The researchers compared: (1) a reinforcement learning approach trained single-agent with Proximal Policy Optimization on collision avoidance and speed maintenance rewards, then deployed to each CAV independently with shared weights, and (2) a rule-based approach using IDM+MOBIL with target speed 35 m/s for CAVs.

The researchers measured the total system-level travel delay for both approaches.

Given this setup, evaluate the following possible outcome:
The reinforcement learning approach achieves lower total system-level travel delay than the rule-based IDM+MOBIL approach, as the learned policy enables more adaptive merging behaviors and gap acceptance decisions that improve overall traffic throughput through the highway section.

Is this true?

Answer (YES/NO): NO